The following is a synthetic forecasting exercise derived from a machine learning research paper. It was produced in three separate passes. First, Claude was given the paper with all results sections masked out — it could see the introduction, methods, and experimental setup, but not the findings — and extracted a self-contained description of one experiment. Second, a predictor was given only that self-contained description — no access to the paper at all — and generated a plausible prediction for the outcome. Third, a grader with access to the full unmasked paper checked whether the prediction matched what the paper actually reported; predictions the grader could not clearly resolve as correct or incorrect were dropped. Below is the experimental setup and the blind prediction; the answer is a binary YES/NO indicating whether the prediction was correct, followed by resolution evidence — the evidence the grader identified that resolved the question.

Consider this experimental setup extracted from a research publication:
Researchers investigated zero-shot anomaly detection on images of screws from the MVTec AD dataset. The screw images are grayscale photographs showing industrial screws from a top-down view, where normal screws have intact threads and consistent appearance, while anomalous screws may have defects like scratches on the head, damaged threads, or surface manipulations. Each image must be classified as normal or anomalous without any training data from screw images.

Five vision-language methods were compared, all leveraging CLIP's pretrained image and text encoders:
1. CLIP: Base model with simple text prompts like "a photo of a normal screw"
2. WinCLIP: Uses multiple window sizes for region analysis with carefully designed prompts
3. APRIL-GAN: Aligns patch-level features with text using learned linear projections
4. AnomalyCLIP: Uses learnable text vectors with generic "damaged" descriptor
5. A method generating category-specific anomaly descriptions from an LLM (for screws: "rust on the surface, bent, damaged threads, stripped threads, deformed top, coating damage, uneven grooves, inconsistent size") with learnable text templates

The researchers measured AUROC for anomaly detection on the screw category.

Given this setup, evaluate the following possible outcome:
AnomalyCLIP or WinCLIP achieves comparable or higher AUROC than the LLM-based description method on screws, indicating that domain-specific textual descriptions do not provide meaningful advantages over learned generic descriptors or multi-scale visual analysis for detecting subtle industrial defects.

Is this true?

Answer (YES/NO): YES